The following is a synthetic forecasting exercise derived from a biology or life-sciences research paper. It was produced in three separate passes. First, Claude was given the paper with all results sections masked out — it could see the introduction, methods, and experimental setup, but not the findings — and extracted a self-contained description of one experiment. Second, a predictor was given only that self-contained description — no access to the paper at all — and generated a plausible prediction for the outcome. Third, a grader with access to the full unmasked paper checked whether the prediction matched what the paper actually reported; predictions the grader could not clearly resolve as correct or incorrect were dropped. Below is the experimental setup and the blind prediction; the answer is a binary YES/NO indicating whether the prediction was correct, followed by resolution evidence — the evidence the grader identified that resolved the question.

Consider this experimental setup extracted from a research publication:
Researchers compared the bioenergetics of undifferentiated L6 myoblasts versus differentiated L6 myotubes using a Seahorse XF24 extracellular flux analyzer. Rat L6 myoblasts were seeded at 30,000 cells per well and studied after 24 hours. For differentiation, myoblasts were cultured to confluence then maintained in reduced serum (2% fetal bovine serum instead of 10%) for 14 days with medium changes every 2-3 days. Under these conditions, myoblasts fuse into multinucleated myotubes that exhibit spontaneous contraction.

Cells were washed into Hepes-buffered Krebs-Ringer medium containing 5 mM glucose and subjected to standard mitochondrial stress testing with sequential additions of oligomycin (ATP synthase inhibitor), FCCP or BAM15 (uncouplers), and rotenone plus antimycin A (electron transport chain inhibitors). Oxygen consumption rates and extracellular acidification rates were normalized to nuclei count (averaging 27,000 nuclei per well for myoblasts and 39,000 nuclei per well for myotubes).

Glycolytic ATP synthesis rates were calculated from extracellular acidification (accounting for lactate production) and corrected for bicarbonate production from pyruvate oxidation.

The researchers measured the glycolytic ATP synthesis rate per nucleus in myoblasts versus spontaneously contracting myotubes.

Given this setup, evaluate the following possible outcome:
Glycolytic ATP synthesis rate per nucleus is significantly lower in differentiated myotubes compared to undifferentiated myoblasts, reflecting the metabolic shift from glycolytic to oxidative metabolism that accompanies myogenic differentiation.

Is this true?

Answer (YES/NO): NO